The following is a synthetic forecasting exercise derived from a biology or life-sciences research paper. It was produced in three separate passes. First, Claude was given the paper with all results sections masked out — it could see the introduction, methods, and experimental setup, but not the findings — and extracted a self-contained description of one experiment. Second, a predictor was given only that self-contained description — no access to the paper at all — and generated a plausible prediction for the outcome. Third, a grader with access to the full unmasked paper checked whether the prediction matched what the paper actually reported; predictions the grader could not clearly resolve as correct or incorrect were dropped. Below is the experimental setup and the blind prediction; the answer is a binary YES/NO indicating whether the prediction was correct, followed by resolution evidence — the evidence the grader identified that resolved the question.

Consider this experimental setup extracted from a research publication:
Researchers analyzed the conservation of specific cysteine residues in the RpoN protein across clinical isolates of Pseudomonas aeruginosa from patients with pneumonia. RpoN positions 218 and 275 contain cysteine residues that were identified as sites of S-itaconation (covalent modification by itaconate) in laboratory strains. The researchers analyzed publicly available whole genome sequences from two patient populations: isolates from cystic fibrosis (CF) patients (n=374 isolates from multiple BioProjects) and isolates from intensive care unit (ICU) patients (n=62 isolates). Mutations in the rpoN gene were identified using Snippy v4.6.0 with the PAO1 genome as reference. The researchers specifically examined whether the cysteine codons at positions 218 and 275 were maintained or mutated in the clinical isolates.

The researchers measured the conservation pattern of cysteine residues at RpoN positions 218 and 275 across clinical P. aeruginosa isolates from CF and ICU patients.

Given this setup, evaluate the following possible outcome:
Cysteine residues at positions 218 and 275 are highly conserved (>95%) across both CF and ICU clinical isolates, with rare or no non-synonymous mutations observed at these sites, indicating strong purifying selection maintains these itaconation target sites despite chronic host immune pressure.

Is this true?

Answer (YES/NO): YES